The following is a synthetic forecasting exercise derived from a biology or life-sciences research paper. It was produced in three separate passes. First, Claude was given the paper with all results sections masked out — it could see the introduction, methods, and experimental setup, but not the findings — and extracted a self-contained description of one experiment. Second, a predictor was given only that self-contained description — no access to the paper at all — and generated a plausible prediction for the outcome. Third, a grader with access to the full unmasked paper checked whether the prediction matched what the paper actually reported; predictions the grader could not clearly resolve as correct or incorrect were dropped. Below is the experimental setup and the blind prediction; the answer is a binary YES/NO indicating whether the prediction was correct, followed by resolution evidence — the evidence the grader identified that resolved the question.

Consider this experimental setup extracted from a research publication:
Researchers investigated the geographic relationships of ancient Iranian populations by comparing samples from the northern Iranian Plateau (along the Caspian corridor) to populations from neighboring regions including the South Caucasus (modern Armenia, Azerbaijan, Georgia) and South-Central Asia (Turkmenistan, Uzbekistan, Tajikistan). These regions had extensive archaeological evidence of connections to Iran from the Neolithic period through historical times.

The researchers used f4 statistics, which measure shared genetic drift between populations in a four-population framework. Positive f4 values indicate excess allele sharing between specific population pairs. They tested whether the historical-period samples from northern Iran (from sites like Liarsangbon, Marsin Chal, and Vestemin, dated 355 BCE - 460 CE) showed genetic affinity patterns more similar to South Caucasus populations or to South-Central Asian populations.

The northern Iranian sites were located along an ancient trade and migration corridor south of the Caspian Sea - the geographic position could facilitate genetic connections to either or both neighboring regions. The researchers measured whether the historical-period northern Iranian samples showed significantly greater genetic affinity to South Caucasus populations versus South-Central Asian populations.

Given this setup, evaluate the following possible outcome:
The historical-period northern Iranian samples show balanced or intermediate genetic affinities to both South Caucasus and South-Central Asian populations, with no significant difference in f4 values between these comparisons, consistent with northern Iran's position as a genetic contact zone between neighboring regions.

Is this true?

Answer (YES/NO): NO